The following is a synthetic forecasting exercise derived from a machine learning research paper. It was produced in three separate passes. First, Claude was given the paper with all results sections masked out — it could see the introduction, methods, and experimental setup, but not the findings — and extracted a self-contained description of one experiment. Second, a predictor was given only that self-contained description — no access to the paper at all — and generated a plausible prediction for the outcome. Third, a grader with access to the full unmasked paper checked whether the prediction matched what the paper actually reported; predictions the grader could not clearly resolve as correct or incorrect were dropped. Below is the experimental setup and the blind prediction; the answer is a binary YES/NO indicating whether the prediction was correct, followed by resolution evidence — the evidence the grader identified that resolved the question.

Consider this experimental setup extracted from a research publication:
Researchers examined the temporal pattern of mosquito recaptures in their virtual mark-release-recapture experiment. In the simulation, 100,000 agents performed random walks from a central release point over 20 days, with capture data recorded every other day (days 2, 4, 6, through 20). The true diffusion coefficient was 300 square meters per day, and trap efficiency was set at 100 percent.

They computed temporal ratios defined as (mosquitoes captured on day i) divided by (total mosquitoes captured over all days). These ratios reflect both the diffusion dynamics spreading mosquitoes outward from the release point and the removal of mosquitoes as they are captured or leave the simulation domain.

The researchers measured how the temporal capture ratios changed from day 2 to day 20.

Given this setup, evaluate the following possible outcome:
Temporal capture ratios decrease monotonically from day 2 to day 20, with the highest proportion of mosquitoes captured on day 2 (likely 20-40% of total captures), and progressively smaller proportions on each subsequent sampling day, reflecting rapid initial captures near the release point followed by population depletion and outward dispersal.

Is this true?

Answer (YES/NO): YES